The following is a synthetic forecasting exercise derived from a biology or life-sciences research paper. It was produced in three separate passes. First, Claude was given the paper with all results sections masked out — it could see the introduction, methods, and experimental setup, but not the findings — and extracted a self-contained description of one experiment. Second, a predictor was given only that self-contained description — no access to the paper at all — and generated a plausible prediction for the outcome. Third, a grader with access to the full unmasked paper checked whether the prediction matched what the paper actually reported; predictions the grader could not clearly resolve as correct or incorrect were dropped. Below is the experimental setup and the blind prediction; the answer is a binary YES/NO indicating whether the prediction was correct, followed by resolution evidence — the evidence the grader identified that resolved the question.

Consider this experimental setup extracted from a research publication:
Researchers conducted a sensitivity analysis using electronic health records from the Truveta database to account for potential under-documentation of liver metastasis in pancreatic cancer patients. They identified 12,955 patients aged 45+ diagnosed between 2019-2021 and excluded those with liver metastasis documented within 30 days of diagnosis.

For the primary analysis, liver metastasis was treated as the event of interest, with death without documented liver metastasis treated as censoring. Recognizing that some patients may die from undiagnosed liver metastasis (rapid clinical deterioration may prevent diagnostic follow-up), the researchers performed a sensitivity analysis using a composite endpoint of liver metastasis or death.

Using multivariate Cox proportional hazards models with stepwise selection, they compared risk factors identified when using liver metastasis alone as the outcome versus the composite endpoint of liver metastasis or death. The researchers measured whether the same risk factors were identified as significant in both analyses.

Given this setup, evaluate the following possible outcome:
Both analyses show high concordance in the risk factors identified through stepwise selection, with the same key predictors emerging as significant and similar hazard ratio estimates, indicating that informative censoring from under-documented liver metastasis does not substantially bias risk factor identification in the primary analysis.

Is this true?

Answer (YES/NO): NO